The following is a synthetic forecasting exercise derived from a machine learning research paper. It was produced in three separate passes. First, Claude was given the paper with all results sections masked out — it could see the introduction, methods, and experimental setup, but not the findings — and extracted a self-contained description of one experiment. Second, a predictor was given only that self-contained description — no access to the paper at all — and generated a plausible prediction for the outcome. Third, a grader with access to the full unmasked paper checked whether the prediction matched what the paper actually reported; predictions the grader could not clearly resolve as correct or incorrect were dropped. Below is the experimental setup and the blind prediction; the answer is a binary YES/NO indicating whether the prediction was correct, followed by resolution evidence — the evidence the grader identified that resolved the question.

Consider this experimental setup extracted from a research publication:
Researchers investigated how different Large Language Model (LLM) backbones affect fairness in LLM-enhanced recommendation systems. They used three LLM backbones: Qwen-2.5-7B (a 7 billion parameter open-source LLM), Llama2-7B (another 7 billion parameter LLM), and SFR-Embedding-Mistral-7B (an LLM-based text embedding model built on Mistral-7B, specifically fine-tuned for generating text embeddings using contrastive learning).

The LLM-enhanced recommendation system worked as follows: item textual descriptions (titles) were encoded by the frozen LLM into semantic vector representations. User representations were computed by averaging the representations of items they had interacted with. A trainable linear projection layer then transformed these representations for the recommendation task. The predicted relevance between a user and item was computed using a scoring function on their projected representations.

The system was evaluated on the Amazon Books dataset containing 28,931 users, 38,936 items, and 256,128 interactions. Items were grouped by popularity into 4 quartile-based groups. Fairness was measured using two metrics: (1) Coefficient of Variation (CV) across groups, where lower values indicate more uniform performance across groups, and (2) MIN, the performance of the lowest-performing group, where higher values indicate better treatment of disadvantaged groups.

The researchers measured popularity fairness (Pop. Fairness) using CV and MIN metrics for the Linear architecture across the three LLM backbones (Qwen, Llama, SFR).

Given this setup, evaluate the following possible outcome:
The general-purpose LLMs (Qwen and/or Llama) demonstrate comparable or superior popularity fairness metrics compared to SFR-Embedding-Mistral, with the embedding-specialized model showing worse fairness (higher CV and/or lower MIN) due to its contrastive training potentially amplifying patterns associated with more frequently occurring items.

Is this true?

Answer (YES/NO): NO